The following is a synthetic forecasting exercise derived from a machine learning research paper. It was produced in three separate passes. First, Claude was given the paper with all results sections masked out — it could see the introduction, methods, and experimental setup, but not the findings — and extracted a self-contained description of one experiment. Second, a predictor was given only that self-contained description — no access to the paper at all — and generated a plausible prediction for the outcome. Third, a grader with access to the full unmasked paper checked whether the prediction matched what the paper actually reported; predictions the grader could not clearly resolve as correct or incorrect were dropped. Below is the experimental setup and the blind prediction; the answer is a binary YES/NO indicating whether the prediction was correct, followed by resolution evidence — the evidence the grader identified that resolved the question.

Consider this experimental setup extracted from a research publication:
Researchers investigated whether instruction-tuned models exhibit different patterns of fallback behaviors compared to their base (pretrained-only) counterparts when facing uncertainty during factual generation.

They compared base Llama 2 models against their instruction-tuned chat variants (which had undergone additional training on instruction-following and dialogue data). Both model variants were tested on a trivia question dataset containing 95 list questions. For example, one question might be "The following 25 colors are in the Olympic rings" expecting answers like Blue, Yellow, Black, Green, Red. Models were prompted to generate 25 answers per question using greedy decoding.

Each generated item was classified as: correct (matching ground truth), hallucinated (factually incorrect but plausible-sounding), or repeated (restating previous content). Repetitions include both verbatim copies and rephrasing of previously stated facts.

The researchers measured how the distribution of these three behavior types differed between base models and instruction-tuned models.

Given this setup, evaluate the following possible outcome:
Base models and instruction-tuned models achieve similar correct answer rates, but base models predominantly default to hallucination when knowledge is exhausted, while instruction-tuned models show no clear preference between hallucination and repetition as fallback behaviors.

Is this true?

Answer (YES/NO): NO